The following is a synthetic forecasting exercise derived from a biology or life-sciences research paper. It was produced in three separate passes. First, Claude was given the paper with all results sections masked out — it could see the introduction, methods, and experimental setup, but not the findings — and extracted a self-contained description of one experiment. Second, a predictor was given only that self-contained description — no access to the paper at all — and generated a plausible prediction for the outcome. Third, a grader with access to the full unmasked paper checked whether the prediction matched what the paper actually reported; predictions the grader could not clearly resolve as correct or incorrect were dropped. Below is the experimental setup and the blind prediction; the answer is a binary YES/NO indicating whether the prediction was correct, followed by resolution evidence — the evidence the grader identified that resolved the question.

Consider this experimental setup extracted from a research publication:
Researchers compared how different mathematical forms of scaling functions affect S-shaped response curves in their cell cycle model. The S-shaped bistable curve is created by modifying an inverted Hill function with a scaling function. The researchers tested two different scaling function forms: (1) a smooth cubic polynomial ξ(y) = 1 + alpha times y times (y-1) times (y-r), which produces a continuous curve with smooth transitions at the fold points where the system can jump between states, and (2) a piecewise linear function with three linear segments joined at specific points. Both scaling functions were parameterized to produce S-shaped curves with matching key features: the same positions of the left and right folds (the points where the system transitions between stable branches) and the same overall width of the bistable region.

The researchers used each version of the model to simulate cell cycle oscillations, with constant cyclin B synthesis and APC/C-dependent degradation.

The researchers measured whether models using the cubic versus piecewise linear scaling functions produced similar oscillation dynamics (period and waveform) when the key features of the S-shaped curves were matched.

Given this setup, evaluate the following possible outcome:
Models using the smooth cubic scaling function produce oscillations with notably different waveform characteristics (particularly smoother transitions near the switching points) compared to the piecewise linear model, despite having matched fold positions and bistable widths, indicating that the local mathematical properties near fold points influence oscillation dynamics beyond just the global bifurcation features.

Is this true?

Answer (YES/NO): NO